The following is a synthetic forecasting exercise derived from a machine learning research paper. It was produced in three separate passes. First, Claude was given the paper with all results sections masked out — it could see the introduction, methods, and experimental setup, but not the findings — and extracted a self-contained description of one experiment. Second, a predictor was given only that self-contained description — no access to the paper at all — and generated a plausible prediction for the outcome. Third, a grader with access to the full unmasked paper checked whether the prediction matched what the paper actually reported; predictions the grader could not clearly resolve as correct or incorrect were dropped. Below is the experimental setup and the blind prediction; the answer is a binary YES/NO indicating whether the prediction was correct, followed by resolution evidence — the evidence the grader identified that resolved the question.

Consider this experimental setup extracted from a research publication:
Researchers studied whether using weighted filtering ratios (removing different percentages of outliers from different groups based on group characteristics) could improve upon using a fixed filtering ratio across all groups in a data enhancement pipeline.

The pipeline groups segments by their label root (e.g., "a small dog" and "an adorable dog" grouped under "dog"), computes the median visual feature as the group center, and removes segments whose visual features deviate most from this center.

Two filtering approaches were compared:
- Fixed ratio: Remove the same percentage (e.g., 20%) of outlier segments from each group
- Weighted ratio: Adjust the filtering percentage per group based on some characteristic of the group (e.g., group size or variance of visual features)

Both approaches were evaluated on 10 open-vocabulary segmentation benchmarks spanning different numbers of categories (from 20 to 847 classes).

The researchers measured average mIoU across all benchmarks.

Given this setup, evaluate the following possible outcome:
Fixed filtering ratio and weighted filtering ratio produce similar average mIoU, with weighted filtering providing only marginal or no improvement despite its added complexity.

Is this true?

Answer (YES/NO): YES